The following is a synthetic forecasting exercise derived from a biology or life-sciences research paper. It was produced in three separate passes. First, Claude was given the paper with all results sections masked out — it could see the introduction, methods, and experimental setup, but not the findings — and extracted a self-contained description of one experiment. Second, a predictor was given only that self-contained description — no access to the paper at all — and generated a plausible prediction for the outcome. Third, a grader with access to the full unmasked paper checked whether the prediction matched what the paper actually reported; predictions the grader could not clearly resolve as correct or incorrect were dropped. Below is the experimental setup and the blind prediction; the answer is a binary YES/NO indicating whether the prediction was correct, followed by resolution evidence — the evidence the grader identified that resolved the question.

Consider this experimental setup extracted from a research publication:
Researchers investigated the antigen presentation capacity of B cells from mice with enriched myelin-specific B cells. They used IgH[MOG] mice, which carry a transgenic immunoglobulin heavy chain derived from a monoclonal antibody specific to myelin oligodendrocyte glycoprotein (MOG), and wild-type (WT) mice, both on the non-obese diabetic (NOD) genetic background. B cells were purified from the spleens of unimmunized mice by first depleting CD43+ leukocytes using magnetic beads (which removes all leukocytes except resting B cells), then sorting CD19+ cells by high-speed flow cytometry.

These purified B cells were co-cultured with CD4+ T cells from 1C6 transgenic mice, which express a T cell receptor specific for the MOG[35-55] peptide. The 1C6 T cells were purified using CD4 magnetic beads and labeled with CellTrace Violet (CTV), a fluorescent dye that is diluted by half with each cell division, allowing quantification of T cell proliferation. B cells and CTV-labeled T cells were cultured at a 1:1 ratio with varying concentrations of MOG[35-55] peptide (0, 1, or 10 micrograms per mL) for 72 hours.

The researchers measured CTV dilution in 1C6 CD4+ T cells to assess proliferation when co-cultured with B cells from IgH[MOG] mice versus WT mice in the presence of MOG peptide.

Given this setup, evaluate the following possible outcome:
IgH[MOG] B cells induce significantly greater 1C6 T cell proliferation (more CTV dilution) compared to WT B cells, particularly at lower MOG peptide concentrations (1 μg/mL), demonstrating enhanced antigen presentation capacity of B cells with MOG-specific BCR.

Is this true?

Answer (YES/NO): NO